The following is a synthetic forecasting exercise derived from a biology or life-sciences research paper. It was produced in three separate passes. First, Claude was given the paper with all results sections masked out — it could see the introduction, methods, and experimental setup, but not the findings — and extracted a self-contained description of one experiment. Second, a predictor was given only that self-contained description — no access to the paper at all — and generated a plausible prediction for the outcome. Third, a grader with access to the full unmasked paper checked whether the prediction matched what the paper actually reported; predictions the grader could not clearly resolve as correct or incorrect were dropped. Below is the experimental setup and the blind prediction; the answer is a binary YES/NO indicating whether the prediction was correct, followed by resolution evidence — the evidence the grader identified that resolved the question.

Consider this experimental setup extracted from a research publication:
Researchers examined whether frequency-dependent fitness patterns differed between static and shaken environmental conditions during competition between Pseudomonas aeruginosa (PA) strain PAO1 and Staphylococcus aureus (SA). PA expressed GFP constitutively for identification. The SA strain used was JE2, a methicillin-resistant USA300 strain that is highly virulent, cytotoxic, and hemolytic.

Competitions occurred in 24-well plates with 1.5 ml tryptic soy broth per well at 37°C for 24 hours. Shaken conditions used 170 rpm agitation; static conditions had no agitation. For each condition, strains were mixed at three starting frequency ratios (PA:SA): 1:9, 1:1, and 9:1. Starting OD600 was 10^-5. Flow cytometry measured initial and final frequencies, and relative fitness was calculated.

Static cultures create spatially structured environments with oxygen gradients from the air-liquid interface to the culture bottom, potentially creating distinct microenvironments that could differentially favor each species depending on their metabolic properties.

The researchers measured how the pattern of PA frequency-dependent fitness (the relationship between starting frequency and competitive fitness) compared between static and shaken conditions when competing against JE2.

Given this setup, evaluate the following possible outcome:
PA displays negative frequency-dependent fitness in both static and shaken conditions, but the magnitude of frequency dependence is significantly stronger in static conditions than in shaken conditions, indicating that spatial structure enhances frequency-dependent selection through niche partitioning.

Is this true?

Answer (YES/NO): NO